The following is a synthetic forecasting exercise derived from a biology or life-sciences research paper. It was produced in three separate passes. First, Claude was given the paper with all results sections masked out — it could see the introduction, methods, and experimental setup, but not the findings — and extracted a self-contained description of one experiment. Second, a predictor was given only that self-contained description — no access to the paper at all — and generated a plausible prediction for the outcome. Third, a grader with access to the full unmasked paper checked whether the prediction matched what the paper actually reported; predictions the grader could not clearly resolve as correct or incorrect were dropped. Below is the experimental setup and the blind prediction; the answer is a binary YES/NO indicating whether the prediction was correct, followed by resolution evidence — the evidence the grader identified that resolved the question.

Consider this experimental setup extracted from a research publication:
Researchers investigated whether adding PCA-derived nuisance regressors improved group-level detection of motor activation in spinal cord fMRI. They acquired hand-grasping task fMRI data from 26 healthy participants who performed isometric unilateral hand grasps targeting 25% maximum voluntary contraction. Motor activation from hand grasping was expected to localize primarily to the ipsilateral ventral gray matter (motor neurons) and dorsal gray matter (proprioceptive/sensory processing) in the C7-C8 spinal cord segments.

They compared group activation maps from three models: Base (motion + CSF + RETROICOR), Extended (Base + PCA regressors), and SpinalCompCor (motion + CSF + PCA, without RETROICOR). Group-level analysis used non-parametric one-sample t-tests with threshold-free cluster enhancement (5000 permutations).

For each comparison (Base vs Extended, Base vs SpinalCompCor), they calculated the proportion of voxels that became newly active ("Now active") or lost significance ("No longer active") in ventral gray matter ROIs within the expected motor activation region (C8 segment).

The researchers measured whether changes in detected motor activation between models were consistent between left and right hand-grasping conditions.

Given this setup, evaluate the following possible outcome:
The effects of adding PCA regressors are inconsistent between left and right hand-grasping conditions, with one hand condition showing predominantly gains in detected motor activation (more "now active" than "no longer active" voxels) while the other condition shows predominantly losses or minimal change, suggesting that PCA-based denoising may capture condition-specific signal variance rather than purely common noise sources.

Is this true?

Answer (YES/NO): YES